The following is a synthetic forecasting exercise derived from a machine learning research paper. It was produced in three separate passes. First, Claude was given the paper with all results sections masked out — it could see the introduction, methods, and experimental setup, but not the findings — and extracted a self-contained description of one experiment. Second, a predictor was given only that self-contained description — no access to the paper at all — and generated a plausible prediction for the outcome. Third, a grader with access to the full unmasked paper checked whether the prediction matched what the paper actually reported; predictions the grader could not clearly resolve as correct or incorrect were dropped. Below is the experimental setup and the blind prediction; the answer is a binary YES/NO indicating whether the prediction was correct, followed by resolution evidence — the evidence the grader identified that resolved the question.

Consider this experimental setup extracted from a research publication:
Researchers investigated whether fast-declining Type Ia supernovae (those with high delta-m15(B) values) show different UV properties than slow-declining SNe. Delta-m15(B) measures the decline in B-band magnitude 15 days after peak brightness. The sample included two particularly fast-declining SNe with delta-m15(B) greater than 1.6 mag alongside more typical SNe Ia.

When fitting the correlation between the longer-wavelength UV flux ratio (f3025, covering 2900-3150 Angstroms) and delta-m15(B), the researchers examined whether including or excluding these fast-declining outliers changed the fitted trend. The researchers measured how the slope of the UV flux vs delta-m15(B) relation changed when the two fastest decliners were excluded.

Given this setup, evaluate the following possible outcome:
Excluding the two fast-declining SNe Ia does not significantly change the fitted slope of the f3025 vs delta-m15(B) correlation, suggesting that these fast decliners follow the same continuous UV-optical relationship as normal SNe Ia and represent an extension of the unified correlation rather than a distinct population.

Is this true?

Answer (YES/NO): YES